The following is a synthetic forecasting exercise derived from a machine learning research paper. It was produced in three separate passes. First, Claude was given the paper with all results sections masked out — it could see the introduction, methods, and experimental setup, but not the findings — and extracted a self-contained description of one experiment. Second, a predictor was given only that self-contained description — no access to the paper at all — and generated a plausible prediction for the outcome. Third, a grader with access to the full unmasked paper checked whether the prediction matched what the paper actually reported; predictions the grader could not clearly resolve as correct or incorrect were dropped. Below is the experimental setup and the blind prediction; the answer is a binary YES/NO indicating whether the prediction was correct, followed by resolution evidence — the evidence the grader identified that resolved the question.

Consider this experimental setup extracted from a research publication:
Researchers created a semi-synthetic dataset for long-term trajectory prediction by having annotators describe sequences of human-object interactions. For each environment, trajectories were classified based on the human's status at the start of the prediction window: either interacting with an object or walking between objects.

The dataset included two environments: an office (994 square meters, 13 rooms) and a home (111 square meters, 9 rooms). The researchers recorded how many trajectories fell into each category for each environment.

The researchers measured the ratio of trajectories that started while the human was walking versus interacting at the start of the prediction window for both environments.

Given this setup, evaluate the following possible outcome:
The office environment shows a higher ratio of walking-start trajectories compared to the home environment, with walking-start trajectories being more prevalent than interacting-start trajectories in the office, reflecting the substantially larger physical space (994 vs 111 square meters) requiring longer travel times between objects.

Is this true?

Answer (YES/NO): YES